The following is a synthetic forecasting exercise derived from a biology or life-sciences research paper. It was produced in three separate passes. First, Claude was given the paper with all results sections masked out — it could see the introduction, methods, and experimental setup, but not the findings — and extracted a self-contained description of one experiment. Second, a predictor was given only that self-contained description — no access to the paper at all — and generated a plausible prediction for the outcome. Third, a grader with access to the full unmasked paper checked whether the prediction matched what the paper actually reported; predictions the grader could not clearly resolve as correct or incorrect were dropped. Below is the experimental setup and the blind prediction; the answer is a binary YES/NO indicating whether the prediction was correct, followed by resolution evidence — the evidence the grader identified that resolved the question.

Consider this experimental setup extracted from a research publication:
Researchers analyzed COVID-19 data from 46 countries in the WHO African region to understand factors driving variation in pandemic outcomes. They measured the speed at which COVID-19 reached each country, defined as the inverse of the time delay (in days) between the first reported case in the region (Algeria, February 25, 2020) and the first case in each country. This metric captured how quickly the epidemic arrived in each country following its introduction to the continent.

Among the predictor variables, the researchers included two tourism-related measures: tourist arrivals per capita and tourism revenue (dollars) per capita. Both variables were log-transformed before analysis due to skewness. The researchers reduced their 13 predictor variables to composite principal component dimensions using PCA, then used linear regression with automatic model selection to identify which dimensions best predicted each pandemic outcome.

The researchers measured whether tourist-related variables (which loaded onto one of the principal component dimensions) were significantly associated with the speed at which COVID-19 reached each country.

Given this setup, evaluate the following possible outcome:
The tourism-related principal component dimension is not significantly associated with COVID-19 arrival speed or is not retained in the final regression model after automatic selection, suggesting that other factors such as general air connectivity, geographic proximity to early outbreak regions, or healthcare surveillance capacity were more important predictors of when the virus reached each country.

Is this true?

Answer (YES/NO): YES